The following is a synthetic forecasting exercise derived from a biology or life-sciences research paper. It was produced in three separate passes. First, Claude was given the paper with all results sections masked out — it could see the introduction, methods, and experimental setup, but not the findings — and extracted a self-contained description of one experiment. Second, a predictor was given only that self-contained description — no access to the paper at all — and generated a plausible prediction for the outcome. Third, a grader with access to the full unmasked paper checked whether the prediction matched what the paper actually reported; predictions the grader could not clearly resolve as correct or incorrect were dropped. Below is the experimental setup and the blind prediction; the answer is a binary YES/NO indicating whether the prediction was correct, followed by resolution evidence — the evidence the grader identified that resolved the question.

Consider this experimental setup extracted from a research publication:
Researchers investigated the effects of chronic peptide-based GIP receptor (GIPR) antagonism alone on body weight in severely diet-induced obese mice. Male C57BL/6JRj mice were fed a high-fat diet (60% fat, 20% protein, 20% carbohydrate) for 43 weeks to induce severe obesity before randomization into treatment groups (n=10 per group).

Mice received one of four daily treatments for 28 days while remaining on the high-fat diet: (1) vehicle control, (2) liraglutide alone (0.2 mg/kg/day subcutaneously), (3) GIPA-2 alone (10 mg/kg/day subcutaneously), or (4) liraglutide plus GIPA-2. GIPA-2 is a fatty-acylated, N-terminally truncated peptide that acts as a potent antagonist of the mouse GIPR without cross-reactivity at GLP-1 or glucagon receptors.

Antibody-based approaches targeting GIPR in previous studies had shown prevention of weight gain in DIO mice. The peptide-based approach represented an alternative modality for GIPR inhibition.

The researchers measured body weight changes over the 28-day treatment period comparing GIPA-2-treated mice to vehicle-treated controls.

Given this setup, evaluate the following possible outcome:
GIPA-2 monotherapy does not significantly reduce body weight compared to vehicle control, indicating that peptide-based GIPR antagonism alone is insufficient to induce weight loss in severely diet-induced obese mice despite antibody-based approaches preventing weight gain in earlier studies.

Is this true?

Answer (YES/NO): YES